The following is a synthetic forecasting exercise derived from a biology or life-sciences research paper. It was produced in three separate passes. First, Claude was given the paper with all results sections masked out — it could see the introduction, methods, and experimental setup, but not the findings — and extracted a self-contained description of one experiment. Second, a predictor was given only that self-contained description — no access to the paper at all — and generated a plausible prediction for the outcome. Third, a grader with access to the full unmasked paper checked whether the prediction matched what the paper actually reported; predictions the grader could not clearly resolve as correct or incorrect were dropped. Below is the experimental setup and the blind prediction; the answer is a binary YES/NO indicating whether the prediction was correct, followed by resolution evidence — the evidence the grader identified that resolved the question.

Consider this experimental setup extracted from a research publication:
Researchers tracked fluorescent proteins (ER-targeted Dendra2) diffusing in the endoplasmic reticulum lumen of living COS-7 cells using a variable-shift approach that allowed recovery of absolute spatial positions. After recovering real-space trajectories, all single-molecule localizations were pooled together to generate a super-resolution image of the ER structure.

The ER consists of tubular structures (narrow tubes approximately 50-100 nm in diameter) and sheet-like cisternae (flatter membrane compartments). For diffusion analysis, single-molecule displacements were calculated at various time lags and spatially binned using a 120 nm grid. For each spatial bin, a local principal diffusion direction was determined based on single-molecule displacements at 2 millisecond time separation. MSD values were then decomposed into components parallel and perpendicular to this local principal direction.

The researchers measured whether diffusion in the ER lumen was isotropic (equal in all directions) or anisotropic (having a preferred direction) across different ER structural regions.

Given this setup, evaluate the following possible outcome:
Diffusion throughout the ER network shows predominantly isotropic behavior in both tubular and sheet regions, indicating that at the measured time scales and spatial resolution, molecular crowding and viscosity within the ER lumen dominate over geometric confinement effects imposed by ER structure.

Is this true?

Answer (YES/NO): NO